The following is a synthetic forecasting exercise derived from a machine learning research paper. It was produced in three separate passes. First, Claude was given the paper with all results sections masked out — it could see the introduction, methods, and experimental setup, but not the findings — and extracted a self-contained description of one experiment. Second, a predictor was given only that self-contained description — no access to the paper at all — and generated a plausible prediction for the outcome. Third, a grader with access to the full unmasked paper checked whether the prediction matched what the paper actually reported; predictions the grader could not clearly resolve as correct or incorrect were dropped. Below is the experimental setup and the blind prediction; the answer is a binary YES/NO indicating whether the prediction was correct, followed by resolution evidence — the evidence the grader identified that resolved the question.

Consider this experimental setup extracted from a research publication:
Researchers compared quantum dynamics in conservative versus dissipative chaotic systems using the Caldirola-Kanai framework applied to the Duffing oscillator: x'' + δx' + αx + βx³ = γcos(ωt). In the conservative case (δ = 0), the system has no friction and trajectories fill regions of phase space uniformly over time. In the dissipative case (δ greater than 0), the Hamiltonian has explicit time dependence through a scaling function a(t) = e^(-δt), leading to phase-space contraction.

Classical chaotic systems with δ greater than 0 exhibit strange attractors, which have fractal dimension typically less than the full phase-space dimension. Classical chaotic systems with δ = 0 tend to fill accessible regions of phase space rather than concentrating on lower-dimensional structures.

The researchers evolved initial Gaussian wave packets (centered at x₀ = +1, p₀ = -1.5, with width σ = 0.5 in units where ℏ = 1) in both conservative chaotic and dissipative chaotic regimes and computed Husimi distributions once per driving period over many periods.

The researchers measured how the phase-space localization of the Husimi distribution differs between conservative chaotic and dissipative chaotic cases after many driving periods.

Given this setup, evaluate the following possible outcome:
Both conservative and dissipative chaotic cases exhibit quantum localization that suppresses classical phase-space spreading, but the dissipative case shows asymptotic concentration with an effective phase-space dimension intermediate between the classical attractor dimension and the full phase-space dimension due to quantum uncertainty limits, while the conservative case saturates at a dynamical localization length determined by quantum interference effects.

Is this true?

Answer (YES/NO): NO